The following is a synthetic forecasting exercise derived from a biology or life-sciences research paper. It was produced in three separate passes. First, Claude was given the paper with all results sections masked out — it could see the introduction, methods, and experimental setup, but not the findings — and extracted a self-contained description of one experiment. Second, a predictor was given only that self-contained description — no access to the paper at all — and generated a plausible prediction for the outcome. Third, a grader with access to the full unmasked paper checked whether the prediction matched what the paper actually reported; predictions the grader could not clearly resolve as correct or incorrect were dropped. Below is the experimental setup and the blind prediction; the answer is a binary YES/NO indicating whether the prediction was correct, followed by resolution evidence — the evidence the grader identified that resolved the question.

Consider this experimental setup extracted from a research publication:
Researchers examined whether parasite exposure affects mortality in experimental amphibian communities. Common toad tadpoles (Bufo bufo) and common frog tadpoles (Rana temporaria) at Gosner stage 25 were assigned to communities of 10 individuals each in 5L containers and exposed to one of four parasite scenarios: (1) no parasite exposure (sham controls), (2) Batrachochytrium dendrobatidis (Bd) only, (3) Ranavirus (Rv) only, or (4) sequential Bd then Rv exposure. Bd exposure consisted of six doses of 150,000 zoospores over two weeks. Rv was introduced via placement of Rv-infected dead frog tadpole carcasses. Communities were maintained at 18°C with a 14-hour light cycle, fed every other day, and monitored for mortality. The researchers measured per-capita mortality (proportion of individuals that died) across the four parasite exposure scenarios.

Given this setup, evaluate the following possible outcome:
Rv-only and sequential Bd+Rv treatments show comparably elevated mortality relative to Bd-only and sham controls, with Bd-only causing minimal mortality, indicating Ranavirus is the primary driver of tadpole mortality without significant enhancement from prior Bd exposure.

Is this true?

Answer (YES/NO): NO